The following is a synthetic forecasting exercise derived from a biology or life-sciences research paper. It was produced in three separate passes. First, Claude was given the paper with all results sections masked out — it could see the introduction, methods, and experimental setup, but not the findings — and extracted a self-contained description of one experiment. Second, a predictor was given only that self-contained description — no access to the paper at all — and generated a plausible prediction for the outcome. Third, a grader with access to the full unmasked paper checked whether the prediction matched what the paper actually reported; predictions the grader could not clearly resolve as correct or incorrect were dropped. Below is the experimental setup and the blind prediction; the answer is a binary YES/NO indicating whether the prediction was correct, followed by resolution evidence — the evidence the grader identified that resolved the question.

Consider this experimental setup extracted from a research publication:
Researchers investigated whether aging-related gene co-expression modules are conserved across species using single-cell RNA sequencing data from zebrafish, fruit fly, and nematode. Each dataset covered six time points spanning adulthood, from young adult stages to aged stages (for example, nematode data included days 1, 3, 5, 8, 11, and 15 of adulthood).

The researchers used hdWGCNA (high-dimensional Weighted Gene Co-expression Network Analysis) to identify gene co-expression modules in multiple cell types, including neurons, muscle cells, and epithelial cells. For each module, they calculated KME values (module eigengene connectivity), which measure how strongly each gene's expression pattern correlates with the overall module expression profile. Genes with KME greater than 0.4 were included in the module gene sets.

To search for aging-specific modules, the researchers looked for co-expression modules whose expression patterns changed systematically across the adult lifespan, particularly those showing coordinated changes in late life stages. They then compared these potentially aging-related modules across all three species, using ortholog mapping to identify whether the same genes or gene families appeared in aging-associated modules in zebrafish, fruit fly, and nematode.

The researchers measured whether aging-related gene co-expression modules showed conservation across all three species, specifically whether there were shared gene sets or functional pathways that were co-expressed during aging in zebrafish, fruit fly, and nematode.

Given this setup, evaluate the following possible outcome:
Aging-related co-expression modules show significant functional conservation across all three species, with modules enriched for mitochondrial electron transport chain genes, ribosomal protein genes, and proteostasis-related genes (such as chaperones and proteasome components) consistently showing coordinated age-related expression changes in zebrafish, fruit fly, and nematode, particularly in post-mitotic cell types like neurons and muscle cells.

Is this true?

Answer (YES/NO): NO